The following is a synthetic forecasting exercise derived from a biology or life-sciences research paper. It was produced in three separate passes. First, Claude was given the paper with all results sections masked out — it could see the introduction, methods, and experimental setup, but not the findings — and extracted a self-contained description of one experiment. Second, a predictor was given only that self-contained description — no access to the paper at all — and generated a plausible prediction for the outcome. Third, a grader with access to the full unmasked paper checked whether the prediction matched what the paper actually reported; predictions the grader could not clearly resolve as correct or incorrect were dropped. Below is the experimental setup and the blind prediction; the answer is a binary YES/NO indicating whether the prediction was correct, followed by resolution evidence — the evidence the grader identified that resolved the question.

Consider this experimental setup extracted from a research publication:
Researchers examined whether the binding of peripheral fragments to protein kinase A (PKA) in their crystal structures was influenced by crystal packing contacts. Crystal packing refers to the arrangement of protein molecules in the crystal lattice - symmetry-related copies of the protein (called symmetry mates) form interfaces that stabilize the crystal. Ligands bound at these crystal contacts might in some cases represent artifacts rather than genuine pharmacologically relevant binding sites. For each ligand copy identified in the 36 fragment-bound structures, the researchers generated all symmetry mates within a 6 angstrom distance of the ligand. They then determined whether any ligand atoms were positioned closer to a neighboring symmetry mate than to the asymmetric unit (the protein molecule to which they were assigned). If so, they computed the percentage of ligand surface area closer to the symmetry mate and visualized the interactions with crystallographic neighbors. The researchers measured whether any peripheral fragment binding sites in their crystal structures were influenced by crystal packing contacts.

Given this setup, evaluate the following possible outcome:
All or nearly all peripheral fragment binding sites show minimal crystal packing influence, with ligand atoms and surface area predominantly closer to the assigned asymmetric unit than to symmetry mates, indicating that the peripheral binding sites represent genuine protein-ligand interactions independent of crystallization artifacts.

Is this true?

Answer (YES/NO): NO